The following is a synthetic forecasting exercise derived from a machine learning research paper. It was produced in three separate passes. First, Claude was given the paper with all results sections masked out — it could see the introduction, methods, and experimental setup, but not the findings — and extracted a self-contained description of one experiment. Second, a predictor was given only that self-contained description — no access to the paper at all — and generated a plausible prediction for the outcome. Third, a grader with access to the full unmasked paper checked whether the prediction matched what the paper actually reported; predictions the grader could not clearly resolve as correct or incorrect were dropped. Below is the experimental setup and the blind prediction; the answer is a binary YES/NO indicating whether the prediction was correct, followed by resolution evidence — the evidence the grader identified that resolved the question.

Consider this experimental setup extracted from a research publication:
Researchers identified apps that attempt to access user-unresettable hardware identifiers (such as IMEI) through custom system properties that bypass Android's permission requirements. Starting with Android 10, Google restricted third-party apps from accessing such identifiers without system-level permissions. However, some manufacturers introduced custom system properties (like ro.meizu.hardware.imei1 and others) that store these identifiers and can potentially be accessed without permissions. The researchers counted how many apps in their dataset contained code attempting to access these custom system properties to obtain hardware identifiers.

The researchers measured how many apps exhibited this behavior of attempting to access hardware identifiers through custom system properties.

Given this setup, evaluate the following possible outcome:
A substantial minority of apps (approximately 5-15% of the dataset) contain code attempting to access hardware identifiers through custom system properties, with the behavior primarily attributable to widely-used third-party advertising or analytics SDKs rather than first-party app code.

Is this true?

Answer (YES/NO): NO